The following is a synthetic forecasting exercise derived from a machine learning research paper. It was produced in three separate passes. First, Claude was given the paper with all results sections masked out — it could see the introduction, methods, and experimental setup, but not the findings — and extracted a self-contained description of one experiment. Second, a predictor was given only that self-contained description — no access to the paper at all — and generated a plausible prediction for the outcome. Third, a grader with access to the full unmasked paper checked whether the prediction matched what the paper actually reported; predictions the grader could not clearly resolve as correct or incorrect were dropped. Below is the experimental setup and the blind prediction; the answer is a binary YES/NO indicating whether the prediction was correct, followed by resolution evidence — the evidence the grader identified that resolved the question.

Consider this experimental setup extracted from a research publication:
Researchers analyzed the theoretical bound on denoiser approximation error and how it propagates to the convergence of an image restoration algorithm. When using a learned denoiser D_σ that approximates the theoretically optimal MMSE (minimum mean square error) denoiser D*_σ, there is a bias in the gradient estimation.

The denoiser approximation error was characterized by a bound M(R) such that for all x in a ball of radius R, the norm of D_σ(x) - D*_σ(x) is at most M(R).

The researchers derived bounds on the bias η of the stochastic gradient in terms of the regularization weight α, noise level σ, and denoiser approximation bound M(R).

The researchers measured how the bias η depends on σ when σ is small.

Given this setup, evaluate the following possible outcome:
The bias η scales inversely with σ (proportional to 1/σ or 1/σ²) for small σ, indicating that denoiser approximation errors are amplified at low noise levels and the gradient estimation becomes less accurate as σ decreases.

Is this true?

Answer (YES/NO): YES